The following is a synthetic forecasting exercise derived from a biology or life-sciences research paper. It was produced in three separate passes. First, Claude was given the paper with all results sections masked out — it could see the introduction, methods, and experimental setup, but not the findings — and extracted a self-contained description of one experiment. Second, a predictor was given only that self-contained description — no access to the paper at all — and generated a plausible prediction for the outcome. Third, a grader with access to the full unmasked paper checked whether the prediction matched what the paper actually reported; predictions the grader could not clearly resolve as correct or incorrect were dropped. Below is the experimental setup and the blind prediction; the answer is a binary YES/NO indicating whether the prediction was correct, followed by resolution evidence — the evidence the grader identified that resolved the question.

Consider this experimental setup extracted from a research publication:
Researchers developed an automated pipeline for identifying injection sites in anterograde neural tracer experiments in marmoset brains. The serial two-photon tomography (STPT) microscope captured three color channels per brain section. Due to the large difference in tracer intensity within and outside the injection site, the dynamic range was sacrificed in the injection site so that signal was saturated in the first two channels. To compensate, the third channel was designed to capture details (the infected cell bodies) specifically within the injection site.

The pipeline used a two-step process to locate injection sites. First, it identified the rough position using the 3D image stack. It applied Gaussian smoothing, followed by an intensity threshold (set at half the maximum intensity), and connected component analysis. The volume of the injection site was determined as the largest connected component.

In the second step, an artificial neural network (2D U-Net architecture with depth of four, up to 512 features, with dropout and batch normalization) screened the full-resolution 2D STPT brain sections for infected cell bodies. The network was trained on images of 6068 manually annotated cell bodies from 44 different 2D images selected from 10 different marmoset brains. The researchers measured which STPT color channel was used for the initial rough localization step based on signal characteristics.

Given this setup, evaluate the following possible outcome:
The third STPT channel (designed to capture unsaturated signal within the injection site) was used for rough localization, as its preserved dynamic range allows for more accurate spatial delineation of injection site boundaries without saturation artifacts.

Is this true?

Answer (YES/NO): YES